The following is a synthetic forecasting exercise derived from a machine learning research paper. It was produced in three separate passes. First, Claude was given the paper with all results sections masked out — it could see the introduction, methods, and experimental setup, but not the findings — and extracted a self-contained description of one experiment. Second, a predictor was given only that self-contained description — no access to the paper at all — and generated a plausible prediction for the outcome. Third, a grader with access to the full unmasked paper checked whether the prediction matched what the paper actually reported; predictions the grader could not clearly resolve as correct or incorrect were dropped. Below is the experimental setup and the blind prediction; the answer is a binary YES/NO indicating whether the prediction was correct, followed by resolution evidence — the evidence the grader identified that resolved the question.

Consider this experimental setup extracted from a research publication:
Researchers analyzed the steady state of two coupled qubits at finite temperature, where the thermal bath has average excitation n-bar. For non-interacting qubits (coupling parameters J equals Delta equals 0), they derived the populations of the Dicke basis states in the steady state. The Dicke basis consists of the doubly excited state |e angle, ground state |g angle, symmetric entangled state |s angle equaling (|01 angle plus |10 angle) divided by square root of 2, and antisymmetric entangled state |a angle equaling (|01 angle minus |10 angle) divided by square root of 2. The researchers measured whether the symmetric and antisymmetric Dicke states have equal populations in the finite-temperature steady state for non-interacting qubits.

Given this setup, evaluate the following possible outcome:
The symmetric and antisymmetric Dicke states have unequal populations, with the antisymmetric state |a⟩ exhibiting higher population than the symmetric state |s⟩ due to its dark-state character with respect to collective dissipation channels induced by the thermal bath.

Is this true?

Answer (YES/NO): NO